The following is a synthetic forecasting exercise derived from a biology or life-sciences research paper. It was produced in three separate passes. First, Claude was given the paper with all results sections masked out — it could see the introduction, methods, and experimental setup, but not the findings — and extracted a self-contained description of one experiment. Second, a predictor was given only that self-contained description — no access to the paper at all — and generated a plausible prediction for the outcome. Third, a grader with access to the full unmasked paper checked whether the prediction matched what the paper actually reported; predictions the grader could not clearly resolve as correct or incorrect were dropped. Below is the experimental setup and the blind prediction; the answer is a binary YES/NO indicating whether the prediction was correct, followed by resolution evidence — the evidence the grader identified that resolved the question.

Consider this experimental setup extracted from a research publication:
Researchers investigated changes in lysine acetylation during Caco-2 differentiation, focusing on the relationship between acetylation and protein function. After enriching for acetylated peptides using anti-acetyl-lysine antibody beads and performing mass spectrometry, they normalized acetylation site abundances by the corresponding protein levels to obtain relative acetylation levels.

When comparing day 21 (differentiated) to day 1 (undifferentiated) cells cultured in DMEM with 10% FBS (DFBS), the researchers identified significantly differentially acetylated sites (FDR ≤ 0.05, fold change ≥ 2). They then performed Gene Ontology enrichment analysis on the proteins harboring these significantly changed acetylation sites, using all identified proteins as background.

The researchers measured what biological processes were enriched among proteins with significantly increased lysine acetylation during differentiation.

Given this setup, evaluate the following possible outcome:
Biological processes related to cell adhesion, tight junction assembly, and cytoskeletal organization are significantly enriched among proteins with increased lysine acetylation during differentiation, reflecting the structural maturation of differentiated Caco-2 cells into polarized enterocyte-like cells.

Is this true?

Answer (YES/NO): NO